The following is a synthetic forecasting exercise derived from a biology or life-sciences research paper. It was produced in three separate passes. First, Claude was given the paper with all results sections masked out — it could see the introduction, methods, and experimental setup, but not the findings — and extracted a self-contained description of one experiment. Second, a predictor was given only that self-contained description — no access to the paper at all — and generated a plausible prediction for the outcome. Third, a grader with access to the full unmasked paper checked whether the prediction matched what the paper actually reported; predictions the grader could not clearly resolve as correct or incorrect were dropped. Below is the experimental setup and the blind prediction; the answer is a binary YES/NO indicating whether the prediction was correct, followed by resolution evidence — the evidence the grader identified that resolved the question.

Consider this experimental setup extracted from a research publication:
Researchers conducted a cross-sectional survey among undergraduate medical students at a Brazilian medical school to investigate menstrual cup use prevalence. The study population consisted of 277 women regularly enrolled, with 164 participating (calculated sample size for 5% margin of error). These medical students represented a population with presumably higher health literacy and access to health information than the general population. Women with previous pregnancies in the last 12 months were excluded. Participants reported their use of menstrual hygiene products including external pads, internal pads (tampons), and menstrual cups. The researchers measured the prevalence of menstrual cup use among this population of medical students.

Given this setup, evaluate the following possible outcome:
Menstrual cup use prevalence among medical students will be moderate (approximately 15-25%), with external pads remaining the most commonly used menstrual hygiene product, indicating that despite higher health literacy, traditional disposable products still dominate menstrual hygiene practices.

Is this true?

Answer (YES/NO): YES